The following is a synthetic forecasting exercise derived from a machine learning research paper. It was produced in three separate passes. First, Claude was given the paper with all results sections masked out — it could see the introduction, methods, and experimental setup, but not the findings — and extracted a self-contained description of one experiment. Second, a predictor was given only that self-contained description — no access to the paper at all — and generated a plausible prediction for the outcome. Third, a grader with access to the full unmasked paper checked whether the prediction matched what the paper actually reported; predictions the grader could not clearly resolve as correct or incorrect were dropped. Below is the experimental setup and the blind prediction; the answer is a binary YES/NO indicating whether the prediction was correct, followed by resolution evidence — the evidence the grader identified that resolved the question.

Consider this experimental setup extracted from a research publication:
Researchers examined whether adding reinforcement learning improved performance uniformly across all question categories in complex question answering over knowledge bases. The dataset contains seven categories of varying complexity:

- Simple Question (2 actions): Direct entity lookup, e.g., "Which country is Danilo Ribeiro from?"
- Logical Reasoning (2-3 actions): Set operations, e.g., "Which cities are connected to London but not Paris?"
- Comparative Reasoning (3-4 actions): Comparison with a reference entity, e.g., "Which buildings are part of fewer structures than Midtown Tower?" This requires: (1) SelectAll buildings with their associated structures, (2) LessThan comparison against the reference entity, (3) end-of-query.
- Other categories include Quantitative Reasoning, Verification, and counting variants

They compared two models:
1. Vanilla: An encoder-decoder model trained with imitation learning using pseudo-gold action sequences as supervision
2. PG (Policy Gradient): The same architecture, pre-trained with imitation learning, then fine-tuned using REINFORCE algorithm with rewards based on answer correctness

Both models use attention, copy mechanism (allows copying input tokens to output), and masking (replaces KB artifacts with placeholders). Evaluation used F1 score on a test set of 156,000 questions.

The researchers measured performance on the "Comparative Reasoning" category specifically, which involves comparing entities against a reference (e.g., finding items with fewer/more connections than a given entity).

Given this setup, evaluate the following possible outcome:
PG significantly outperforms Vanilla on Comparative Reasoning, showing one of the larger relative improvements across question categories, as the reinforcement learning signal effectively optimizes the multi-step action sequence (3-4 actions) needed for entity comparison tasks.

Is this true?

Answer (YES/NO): YES